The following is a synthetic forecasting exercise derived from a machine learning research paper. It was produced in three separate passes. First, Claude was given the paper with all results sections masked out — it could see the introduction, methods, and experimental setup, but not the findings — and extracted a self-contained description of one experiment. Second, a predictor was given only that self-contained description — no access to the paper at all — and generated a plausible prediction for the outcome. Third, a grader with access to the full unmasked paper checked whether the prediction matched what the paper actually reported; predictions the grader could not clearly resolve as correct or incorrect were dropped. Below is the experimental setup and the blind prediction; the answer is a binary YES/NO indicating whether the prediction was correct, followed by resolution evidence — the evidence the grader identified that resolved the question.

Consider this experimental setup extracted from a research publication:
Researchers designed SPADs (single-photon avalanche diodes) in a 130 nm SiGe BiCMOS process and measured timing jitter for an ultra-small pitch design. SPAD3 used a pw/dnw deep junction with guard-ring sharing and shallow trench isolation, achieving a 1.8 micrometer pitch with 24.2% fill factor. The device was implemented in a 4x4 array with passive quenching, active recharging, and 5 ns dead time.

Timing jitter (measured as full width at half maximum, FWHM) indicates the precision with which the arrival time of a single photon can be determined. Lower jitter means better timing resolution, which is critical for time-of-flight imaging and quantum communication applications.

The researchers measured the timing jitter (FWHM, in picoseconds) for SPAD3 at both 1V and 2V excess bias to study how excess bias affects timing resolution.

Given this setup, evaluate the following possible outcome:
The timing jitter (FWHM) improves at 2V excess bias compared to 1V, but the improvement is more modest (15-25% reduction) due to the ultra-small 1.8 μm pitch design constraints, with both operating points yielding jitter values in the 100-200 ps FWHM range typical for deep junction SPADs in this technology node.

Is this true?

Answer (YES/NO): NO